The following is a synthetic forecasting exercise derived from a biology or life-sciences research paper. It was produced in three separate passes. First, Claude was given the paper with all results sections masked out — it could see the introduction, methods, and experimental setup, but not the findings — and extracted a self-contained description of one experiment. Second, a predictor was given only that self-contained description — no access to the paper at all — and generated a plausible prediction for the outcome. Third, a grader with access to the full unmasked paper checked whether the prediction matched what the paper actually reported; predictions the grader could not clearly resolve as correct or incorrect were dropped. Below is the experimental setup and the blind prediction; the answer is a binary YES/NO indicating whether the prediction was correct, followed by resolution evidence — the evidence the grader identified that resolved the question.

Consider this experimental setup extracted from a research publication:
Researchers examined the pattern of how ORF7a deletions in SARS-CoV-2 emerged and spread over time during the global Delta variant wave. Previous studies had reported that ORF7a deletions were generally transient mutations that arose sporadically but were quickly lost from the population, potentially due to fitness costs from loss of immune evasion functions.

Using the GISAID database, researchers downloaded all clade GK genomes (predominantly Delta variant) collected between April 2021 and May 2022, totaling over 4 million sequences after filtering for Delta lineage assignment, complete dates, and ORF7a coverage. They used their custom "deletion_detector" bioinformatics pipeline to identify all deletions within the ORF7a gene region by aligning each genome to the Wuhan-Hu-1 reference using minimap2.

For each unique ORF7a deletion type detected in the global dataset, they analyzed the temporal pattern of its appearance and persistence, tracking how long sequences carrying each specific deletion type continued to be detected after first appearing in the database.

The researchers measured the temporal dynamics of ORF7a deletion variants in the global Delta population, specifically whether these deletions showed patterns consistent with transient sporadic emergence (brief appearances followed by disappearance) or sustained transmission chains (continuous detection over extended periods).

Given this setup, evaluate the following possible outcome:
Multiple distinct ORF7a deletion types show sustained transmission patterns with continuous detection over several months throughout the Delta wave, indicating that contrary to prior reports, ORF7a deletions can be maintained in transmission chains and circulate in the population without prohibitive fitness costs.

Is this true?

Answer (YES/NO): YES